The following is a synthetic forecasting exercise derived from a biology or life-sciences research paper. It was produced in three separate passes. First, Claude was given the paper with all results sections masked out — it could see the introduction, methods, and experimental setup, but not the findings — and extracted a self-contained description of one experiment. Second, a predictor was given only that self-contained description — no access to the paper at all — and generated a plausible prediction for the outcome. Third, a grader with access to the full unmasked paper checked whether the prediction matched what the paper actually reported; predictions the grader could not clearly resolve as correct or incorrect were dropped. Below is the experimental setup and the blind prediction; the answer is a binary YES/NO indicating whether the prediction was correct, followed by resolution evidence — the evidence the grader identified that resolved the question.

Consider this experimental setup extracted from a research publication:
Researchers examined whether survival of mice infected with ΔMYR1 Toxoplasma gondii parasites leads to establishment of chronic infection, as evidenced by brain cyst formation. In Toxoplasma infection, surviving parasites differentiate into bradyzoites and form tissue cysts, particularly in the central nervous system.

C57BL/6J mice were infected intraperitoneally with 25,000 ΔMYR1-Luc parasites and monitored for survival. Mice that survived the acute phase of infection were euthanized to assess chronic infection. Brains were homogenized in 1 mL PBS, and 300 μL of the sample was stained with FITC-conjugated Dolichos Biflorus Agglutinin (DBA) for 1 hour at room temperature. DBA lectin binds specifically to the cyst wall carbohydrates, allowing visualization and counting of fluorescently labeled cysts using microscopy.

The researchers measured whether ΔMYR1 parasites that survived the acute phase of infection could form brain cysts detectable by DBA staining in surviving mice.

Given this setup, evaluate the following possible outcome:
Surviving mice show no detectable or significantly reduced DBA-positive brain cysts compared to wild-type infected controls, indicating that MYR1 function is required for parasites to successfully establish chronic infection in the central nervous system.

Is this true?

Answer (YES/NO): NO